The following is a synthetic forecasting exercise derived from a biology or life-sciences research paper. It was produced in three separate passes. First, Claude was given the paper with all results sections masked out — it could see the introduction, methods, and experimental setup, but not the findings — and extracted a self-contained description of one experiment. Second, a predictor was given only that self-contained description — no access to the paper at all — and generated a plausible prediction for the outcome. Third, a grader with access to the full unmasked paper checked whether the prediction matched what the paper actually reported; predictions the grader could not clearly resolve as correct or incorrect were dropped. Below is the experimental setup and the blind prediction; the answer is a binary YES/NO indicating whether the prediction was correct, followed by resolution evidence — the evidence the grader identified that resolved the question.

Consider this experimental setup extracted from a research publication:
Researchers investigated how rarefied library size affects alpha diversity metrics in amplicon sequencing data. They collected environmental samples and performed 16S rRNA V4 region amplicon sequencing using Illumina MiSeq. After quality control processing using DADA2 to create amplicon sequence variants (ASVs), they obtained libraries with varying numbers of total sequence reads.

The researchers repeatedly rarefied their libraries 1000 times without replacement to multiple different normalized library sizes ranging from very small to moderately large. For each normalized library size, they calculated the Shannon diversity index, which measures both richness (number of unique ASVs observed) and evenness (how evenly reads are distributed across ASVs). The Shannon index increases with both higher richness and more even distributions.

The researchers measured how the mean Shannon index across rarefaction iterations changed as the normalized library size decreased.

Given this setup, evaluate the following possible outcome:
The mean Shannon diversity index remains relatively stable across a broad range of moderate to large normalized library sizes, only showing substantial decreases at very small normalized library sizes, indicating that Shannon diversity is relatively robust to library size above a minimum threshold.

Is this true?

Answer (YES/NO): YES